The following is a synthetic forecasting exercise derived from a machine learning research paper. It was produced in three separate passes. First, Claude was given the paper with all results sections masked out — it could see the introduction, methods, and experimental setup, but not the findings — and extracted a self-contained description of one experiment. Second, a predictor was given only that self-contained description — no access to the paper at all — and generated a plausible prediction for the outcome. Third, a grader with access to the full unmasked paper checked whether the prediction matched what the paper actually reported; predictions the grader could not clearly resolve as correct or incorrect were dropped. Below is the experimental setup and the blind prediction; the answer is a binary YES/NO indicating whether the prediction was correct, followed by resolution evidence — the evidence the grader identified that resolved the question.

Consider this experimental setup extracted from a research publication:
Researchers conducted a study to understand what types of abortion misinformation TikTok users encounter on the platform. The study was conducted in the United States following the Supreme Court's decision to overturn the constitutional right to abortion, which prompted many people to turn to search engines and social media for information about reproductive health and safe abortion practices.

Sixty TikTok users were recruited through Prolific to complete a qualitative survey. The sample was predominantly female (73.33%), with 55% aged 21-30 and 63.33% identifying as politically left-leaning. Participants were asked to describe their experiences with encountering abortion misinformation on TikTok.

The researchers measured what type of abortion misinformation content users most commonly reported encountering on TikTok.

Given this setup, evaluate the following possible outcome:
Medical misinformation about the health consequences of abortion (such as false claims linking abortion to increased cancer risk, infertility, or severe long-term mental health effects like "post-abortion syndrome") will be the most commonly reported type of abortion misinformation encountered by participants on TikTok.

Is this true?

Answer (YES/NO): NO